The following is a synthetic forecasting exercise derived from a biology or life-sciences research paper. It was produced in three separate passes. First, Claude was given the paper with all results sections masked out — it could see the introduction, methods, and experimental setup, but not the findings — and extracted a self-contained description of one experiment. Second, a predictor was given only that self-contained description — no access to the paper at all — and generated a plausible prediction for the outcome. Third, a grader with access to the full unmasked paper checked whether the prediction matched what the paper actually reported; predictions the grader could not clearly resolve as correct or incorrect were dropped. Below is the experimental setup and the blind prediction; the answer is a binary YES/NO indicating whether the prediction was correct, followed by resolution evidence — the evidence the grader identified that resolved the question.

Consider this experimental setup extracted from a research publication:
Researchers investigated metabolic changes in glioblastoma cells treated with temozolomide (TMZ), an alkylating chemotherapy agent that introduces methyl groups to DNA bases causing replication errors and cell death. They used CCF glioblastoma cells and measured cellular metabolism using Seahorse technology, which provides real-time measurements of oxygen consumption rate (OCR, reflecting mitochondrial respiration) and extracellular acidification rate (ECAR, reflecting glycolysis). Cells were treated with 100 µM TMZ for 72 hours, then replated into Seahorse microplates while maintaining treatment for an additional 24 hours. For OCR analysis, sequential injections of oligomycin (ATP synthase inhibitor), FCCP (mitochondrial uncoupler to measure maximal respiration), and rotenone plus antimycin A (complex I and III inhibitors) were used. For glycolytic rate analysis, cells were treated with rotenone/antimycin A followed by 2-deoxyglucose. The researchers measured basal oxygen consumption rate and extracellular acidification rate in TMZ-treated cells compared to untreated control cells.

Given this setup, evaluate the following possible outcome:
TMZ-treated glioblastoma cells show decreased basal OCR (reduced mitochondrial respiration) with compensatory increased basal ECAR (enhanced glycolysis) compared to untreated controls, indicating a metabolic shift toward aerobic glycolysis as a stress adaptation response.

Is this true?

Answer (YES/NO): NO